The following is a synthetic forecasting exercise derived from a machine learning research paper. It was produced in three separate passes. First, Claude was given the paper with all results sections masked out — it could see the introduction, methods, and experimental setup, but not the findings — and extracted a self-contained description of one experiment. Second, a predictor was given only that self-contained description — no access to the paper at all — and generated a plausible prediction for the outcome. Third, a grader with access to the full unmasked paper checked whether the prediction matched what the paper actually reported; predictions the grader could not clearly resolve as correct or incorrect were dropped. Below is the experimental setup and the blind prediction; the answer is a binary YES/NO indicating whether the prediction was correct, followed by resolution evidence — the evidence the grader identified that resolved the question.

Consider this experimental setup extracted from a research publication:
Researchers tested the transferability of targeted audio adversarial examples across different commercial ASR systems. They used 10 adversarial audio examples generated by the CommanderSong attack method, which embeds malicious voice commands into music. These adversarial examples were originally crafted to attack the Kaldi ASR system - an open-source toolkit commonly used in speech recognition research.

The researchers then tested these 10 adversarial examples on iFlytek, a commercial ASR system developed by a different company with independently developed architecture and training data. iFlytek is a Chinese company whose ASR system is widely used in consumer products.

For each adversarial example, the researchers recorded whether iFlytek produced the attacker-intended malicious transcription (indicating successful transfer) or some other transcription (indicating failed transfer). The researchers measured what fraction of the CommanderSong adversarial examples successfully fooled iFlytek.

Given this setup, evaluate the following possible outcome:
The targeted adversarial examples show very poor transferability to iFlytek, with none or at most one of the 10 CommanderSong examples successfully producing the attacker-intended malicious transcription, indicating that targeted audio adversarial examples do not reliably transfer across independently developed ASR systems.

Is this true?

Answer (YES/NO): YES